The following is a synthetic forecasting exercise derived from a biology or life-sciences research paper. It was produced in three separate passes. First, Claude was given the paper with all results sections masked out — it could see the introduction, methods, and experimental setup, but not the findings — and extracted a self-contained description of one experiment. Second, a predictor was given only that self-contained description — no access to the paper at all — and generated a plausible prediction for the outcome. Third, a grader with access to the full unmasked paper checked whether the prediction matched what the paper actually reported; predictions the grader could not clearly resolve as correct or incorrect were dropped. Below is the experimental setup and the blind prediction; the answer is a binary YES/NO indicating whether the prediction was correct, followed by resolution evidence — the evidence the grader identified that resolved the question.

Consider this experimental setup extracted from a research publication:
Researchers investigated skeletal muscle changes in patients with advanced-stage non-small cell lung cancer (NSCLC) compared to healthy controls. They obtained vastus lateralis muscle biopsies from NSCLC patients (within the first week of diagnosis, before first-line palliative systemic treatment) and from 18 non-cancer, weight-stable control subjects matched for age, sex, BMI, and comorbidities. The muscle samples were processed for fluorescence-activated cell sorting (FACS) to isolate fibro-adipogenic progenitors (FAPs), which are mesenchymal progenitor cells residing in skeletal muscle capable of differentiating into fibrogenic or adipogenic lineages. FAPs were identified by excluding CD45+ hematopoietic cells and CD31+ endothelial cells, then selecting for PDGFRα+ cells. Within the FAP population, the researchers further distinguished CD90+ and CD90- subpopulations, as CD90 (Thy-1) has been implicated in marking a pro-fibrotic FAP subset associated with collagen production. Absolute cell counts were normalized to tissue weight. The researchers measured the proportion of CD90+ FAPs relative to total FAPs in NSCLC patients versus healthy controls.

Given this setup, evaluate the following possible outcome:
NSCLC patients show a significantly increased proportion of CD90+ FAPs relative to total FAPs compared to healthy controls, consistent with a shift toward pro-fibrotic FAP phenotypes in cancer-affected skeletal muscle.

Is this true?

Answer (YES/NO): NO